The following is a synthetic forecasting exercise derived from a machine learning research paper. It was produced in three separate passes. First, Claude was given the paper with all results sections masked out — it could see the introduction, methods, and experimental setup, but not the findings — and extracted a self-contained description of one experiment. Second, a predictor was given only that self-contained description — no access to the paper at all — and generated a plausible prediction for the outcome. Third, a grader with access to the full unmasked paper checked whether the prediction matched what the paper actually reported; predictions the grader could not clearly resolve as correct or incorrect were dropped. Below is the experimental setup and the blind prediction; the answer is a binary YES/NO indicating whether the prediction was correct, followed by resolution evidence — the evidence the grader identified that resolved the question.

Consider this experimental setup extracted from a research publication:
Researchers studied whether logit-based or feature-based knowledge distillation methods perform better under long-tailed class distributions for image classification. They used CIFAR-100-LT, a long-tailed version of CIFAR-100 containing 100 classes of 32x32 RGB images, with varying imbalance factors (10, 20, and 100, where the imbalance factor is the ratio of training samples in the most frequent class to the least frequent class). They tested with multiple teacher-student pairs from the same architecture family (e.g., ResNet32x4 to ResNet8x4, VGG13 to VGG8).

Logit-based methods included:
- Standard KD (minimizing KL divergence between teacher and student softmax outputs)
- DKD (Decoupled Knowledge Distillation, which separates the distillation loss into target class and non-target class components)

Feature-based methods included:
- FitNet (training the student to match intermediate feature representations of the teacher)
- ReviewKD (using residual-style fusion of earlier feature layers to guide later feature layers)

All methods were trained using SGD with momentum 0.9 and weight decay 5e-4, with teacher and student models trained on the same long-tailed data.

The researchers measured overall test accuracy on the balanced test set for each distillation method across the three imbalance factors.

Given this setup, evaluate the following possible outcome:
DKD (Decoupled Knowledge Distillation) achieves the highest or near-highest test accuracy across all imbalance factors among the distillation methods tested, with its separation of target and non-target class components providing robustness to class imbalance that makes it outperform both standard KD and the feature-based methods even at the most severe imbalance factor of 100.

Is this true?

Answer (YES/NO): NO